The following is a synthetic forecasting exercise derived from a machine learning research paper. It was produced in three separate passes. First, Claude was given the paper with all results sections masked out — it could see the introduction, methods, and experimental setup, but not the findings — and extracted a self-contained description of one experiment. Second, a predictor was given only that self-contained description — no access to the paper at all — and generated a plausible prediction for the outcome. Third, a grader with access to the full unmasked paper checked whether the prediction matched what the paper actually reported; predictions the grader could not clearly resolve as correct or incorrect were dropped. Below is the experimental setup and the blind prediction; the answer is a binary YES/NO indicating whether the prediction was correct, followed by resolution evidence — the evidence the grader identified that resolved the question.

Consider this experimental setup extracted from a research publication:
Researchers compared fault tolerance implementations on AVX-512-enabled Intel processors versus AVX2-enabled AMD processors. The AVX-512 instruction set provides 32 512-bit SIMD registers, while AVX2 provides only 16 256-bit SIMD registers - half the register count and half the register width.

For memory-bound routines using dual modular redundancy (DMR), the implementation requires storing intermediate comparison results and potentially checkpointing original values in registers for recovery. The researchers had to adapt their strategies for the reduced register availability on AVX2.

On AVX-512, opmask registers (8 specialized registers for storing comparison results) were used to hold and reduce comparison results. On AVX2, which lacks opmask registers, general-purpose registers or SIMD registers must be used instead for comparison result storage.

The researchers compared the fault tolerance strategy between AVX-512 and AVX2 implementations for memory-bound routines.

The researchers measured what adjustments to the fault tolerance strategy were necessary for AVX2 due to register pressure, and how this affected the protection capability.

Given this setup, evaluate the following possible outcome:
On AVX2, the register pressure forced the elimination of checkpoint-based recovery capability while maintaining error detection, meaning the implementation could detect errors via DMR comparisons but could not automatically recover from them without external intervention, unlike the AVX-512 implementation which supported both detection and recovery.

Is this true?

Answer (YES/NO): YES